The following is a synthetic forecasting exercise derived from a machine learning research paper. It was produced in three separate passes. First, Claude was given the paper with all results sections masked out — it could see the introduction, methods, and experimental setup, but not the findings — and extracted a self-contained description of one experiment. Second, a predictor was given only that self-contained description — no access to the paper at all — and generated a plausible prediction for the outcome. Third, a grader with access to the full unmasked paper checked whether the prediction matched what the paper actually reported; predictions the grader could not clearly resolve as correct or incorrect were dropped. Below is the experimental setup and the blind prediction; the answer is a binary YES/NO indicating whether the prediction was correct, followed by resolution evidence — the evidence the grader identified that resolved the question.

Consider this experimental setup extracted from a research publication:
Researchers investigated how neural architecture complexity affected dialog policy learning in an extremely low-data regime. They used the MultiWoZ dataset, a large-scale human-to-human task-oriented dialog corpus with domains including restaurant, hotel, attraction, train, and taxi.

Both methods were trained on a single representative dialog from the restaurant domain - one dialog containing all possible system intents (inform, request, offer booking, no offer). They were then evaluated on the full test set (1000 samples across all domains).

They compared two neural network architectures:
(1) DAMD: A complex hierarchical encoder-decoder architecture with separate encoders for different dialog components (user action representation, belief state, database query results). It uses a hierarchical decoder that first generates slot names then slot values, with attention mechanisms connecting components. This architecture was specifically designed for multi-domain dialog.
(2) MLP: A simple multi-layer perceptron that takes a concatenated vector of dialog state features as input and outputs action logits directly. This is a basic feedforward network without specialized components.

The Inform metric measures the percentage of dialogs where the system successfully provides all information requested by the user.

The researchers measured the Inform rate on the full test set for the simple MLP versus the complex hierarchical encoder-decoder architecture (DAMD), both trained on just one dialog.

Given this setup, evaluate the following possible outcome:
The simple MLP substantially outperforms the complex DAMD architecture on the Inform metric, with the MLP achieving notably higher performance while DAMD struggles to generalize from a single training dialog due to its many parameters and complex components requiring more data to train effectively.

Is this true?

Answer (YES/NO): YES